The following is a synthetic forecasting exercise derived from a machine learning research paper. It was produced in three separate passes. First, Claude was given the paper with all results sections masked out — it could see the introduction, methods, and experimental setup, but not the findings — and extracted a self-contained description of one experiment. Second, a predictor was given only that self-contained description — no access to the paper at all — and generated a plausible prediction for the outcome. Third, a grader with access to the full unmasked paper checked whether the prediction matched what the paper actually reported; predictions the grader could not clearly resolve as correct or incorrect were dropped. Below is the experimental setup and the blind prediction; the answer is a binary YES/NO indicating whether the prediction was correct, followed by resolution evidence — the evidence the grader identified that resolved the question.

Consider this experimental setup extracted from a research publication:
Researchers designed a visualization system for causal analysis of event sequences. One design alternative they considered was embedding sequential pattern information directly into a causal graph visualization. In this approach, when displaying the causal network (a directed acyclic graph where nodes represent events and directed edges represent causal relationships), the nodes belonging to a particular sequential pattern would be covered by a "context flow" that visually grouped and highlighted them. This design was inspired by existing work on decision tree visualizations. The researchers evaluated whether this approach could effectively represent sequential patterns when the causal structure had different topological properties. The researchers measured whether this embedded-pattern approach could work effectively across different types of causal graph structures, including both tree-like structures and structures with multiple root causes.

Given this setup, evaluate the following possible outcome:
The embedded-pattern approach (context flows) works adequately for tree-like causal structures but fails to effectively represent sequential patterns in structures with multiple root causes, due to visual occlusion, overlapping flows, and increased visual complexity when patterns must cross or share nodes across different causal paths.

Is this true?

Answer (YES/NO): YES